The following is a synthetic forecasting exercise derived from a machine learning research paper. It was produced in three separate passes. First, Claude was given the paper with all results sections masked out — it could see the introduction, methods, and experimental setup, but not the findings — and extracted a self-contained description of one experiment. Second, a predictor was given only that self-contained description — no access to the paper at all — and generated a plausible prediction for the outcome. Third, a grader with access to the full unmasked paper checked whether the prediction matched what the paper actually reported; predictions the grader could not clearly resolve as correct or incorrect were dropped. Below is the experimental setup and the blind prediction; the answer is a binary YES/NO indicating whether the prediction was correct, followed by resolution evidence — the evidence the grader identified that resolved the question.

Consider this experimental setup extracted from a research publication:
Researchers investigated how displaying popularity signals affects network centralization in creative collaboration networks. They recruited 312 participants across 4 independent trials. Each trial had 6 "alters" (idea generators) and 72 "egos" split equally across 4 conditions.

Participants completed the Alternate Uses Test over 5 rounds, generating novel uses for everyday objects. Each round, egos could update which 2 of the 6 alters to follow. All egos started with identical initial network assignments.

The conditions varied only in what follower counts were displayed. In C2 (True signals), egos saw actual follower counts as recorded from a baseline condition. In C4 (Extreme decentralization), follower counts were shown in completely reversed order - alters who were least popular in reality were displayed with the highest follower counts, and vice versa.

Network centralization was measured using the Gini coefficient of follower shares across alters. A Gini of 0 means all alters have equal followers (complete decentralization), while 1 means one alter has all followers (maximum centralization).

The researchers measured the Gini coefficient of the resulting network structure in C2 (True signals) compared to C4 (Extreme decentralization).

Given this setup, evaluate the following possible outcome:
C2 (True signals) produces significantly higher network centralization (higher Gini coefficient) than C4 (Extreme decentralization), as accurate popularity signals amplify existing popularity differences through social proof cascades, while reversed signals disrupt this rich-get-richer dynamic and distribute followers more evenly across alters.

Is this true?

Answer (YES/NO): YES